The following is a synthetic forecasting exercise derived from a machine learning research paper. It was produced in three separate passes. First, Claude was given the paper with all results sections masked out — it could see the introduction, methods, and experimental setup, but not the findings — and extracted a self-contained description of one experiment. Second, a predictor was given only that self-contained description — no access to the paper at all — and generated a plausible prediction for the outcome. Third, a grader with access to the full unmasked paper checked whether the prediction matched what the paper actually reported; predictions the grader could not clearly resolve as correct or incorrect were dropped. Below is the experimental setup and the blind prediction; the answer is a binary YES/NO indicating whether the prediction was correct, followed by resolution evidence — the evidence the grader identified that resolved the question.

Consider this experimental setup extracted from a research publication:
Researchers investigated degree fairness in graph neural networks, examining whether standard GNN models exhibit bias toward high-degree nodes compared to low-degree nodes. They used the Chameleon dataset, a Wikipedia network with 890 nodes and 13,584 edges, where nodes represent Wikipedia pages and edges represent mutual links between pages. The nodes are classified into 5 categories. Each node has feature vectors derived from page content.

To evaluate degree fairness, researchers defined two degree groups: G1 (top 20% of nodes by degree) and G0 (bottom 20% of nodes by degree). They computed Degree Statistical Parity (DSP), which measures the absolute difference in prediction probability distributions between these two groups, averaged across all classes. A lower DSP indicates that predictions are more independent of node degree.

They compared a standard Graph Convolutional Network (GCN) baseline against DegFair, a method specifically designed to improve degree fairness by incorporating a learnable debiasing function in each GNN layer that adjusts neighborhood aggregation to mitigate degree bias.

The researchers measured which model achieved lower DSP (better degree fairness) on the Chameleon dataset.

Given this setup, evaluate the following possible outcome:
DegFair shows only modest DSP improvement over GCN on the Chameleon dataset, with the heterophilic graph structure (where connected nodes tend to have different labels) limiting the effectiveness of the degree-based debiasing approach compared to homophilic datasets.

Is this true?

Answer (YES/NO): NO